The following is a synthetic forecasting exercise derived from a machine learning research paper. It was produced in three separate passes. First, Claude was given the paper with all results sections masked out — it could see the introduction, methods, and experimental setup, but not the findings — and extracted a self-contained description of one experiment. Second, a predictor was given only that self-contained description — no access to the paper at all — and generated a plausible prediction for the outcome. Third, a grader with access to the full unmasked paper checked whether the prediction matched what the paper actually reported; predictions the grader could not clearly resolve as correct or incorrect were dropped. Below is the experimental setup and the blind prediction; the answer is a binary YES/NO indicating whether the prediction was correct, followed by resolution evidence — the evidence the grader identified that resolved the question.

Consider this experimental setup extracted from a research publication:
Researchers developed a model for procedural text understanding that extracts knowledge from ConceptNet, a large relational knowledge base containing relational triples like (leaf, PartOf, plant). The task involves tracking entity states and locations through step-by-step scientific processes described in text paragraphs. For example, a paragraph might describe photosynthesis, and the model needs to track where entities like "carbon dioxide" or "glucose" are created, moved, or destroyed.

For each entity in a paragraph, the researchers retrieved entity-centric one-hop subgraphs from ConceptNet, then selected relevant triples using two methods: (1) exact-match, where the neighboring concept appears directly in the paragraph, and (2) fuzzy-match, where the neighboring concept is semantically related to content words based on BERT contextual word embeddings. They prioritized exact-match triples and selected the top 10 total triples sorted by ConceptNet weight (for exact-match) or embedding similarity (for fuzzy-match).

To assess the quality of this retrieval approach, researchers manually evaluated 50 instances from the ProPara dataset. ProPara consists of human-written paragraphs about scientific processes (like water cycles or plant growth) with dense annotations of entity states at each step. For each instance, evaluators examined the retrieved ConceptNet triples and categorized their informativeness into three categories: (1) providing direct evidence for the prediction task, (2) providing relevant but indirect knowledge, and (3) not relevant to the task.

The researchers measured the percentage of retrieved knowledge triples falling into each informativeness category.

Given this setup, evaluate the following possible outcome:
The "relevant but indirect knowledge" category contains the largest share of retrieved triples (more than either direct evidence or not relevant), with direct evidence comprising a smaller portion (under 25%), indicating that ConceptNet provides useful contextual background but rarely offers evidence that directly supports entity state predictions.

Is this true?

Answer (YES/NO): NO